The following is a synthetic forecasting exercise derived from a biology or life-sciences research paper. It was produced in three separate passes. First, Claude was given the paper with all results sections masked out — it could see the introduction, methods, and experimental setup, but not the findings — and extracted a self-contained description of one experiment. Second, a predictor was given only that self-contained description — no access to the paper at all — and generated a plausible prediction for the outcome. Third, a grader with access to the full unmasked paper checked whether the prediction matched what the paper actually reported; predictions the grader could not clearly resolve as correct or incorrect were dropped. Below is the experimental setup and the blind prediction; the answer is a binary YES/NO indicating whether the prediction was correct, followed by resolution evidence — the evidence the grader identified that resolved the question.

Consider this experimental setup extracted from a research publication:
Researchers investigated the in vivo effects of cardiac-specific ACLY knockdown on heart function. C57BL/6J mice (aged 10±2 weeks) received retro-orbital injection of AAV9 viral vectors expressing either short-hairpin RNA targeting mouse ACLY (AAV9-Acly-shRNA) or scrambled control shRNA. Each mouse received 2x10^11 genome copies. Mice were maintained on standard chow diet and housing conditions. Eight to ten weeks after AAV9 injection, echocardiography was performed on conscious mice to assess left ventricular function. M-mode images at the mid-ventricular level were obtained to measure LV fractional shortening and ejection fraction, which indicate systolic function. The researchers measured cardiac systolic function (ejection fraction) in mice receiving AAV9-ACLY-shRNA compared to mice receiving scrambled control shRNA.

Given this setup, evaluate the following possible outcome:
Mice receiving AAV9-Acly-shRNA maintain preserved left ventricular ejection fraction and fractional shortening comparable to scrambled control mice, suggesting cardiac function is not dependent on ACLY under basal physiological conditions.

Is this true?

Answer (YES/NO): NO